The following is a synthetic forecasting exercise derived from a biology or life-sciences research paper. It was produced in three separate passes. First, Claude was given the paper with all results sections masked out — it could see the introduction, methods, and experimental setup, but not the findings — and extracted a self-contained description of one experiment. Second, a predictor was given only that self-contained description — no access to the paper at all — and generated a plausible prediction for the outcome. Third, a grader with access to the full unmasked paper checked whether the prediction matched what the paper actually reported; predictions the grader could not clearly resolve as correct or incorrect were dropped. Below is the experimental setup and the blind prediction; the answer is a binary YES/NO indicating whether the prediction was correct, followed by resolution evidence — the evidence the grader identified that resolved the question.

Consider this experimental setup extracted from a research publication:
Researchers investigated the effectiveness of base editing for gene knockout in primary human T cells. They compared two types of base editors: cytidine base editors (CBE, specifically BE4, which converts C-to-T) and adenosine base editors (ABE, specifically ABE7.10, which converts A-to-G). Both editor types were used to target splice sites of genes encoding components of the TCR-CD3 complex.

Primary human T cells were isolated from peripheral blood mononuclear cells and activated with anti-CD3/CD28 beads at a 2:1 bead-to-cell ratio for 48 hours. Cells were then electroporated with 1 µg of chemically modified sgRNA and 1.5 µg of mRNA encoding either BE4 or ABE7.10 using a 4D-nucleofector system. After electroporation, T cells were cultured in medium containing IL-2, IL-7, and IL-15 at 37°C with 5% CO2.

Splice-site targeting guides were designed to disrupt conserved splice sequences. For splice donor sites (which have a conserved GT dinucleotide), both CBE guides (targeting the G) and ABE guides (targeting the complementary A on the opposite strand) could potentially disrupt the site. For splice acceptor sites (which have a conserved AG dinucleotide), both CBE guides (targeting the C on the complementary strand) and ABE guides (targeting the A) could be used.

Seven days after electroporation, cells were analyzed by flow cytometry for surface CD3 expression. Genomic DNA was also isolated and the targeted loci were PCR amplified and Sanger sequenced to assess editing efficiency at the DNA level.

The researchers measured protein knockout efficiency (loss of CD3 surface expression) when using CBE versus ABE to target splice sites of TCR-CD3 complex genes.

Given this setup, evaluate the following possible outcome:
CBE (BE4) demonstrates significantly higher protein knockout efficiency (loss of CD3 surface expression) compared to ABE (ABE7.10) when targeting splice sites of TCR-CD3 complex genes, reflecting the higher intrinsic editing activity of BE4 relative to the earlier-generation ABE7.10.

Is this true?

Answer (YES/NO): YES